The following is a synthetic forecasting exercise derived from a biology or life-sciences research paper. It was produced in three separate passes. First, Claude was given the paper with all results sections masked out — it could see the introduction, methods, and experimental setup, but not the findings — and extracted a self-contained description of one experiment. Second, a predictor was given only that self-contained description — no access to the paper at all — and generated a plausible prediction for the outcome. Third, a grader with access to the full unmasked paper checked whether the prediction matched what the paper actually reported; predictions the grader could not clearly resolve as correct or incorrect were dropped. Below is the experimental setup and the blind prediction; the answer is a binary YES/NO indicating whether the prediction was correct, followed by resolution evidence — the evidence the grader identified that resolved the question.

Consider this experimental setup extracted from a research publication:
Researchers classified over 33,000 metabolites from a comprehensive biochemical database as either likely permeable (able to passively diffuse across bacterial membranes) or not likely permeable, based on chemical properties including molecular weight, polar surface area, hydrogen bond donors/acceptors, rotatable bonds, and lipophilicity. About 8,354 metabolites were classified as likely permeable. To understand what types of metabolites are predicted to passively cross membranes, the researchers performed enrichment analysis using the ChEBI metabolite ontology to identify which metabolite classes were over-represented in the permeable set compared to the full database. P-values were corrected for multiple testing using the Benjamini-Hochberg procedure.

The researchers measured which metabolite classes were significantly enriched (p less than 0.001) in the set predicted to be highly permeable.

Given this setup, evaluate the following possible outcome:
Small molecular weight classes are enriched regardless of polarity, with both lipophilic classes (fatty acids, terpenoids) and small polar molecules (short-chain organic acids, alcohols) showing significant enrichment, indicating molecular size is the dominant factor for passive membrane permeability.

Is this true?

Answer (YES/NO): NO